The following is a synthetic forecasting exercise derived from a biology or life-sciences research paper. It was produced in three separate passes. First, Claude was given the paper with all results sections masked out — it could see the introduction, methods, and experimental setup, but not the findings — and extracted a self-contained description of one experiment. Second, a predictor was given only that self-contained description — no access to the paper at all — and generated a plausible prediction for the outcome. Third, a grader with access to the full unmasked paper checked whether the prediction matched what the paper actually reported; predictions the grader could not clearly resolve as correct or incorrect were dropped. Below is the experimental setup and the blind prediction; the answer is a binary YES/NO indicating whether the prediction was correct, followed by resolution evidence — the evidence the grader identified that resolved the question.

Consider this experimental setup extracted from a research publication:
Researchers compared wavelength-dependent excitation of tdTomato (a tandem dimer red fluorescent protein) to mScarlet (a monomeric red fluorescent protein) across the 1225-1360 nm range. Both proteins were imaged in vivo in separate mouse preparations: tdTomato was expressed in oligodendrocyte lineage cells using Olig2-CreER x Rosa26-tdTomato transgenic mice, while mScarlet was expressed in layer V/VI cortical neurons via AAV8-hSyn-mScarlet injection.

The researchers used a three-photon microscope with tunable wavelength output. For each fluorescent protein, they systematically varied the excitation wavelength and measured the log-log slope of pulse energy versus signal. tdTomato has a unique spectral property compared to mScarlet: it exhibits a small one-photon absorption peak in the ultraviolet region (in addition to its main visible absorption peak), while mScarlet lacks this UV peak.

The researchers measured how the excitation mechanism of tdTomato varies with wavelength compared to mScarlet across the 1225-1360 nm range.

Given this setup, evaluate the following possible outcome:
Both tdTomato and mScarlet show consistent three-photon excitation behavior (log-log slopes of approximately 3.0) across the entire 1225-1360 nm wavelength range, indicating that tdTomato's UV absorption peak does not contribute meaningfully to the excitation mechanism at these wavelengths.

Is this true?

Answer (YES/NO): NO